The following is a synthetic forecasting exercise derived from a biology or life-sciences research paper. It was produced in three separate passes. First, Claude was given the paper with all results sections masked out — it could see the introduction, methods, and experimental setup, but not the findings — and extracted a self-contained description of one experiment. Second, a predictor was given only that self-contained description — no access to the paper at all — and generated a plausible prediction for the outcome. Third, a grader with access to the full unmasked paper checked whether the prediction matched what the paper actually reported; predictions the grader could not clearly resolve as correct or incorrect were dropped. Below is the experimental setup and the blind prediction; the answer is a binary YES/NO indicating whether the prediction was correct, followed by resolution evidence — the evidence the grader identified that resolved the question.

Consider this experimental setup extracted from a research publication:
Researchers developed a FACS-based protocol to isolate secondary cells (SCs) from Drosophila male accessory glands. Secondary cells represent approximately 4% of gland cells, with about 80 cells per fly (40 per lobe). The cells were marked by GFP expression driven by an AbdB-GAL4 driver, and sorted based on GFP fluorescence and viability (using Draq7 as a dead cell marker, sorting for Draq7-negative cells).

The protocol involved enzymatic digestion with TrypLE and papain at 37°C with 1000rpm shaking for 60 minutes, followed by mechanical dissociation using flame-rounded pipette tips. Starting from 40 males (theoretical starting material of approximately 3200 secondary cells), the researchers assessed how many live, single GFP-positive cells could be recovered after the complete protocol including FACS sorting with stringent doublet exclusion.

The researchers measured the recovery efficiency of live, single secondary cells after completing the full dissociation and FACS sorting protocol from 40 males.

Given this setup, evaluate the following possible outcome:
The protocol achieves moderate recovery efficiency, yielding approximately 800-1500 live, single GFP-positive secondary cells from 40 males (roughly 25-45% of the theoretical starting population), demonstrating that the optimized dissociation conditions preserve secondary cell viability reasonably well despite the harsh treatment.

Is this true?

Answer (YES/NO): NO